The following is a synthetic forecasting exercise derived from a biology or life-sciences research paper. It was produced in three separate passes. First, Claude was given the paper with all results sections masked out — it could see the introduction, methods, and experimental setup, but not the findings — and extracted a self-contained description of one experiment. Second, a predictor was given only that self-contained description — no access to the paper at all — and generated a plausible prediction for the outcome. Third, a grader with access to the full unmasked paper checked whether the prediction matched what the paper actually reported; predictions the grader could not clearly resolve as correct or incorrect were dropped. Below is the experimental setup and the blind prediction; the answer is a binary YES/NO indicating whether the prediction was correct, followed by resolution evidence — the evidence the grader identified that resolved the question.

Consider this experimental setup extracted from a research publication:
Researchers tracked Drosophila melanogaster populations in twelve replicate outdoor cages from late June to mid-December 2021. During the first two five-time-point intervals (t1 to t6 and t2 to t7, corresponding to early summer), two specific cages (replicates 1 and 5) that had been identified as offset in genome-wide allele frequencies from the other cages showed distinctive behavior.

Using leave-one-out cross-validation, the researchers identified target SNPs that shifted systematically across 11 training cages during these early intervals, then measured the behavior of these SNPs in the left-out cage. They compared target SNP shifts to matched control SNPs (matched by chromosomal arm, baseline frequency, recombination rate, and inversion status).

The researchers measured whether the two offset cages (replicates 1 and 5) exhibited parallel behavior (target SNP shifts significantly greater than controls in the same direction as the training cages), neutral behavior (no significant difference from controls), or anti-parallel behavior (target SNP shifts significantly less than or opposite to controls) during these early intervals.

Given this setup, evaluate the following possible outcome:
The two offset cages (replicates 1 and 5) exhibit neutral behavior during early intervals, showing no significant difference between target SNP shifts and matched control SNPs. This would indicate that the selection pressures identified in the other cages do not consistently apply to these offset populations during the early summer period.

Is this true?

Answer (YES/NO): NO